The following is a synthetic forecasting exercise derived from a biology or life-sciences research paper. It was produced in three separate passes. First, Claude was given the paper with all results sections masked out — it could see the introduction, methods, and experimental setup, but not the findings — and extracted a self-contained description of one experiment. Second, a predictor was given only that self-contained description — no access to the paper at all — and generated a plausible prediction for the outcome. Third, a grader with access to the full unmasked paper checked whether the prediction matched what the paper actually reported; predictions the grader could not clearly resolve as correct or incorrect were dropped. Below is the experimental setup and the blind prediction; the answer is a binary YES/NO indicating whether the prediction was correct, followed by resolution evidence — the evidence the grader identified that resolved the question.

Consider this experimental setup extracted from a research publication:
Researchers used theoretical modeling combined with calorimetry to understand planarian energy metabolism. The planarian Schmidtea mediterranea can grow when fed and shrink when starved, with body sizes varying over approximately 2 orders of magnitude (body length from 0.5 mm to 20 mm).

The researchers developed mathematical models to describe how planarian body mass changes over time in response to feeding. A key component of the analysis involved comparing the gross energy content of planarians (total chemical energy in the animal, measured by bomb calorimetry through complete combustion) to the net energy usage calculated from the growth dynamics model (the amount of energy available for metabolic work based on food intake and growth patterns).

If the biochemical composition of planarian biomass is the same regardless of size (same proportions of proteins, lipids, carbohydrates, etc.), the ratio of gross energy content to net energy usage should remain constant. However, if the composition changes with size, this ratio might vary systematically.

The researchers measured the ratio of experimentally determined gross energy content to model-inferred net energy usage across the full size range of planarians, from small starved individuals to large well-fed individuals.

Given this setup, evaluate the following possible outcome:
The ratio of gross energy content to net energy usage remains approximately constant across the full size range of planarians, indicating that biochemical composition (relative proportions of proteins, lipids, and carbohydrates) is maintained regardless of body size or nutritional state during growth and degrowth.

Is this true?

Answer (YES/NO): NO